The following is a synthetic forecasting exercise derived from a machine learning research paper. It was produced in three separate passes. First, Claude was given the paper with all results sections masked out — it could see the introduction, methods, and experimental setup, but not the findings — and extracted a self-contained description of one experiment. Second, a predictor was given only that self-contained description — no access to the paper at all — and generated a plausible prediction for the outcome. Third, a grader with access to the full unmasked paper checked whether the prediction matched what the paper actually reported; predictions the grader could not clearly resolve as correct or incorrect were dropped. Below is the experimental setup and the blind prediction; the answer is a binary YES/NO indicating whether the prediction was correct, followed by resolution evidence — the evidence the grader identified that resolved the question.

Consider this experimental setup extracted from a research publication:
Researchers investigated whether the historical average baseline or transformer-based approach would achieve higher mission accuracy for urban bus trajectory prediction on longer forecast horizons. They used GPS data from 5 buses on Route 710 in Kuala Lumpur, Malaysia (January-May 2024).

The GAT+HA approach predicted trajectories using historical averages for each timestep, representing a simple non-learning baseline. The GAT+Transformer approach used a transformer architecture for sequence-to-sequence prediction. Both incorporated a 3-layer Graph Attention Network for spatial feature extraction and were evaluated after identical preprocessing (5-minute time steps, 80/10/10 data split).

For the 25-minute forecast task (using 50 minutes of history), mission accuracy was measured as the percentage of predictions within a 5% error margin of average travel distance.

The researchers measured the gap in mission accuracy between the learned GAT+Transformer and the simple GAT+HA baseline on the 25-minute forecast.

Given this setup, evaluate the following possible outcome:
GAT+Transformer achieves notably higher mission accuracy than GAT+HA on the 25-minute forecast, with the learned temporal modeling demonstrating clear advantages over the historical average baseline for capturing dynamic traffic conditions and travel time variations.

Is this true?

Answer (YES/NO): YES